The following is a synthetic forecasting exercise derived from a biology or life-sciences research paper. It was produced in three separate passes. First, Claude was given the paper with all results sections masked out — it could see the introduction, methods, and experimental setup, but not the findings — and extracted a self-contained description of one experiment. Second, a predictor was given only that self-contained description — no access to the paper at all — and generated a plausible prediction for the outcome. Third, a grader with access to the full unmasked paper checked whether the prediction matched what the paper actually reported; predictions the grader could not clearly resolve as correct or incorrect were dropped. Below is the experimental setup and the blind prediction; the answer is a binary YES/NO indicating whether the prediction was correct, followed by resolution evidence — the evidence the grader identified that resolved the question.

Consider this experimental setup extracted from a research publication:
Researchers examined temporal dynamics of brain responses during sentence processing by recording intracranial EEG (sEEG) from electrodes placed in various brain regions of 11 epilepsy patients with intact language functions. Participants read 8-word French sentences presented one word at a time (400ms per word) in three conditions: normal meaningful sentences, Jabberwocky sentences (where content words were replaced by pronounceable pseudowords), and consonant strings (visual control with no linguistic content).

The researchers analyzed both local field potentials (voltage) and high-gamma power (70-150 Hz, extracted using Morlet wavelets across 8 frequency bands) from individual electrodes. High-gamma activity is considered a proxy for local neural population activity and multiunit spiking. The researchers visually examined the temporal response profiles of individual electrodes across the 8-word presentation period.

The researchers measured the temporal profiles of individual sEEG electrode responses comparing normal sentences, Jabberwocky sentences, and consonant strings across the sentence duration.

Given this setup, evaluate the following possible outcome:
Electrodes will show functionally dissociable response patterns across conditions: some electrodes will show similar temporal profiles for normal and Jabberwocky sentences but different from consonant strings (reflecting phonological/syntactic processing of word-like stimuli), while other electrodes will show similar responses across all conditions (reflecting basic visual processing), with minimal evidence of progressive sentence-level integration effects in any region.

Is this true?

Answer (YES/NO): NO